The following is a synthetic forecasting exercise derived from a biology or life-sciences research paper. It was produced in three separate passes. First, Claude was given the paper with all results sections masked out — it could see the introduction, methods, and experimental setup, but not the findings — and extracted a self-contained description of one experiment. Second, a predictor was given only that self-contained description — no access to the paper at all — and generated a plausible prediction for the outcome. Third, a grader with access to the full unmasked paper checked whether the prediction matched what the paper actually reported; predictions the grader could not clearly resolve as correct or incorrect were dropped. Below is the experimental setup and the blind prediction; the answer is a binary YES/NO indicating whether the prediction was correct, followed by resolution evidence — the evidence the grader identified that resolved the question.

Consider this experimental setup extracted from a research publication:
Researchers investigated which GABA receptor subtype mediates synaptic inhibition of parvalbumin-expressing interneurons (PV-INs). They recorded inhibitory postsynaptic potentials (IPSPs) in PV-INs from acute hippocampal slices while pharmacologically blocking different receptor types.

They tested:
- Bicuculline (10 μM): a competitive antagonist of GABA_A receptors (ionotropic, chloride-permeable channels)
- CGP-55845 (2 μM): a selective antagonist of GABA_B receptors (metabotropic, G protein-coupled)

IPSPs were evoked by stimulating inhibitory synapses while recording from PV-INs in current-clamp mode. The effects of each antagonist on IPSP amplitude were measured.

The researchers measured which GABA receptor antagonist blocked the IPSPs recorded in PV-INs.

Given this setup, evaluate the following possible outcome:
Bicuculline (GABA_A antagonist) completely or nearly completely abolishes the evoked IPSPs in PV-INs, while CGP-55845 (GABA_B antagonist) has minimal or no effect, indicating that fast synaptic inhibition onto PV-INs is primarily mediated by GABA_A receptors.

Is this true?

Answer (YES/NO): YES